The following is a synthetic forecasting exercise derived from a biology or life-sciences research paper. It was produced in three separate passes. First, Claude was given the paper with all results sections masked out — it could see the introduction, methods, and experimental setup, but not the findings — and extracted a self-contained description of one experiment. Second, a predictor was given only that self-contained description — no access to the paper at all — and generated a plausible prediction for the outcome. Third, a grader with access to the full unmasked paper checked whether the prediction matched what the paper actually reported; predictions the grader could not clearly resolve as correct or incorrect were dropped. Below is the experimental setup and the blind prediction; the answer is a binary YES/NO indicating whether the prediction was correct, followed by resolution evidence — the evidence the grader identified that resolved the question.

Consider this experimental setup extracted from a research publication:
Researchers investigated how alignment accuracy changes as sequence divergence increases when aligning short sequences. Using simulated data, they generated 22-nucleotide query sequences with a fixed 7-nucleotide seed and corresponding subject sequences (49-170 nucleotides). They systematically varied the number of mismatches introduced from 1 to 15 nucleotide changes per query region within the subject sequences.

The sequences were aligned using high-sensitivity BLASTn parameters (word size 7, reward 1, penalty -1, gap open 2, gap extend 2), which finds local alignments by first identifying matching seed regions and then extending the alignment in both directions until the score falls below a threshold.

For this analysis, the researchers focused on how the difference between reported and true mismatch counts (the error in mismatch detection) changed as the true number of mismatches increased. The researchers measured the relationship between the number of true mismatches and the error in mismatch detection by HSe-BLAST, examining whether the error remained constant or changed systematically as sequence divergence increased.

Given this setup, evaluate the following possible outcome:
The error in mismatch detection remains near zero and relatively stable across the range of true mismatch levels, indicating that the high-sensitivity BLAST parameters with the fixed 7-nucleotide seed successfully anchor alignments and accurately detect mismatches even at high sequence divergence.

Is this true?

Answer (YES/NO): NO